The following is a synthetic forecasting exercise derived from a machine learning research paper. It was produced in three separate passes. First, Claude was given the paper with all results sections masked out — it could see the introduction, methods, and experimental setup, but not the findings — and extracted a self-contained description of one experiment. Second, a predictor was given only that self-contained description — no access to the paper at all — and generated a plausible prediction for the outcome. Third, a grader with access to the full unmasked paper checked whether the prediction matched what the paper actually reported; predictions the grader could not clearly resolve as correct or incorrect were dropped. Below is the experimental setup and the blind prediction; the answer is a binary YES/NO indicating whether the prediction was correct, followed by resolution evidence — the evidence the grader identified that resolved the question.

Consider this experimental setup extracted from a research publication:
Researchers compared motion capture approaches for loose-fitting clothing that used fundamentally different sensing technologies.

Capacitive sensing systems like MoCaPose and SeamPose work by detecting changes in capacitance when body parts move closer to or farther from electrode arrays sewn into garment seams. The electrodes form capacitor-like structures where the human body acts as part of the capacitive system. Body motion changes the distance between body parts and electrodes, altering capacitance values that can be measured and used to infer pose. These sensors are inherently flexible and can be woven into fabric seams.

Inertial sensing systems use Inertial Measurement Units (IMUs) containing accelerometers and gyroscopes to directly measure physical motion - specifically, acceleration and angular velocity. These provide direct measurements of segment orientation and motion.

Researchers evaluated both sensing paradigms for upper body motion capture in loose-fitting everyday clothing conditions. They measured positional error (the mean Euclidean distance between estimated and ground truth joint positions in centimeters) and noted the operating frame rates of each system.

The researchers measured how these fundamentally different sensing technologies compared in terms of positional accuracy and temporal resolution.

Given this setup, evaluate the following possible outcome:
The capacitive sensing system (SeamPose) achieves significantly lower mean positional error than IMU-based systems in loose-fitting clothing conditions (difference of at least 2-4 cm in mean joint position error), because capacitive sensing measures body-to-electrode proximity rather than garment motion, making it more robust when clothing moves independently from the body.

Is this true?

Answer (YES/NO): NO